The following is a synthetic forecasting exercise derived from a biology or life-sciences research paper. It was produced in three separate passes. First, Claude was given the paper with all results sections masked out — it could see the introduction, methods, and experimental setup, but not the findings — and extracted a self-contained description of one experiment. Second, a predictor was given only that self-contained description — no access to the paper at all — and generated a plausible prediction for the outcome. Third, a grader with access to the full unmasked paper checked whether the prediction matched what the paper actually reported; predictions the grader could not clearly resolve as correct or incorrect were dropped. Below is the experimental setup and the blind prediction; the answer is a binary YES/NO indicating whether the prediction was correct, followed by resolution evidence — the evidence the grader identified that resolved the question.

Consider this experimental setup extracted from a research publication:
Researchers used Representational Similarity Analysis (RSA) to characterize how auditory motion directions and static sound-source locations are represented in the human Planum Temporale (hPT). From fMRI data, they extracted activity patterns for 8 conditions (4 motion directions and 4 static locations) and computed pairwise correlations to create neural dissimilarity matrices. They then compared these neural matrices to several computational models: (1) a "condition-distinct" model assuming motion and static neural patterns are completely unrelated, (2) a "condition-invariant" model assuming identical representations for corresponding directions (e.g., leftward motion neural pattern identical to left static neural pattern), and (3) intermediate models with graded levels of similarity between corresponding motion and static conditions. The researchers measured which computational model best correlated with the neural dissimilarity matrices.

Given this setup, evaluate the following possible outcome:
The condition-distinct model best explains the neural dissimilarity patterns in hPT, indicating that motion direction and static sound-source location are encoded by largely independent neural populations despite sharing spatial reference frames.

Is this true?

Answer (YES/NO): NO